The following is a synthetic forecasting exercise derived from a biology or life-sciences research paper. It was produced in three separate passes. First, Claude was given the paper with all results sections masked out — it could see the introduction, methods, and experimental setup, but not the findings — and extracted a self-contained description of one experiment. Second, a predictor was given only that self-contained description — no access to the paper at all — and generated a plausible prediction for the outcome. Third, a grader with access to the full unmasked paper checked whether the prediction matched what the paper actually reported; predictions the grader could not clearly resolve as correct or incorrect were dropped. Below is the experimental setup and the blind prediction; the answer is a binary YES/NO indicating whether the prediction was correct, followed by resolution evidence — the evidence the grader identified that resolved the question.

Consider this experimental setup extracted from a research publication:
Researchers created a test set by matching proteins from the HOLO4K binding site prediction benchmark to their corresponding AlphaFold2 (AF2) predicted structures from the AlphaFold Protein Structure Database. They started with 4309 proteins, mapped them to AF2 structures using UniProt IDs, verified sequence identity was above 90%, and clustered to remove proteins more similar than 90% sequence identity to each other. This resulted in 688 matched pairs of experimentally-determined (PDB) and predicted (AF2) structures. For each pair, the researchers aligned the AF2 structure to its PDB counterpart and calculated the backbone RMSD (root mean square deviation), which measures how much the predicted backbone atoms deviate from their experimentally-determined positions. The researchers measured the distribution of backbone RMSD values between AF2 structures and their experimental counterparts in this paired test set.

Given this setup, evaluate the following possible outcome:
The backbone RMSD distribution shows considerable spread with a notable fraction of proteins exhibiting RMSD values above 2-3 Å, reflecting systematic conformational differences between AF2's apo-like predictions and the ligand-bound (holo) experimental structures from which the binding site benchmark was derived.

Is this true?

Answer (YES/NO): NO